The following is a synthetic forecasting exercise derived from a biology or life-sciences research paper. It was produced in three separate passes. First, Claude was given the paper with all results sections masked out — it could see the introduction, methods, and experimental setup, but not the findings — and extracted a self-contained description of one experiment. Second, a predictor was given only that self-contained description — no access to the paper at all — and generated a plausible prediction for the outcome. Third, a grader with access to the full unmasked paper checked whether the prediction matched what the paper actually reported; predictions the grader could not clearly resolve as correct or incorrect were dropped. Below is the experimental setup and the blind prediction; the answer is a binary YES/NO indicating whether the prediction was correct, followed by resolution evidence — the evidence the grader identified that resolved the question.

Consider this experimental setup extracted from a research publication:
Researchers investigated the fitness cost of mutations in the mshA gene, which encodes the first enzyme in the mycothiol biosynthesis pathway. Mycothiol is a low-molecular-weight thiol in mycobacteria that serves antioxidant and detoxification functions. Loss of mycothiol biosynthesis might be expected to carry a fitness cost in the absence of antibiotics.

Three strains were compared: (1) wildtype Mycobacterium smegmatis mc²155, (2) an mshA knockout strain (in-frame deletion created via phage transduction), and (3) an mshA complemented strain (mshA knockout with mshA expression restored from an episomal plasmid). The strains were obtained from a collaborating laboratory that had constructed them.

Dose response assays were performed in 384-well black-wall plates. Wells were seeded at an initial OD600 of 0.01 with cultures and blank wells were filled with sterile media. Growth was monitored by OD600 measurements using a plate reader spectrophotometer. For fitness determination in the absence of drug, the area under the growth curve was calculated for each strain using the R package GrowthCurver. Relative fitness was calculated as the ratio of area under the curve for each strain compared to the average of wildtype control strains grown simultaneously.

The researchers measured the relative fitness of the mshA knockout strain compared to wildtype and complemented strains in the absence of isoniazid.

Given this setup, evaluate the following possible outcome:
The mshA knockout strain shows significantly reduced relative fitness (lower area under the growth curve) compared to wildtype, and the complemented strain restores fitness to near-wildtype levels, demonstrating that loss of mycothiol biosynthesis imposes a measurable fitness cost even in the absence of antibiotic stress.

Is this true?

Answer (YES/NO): YES